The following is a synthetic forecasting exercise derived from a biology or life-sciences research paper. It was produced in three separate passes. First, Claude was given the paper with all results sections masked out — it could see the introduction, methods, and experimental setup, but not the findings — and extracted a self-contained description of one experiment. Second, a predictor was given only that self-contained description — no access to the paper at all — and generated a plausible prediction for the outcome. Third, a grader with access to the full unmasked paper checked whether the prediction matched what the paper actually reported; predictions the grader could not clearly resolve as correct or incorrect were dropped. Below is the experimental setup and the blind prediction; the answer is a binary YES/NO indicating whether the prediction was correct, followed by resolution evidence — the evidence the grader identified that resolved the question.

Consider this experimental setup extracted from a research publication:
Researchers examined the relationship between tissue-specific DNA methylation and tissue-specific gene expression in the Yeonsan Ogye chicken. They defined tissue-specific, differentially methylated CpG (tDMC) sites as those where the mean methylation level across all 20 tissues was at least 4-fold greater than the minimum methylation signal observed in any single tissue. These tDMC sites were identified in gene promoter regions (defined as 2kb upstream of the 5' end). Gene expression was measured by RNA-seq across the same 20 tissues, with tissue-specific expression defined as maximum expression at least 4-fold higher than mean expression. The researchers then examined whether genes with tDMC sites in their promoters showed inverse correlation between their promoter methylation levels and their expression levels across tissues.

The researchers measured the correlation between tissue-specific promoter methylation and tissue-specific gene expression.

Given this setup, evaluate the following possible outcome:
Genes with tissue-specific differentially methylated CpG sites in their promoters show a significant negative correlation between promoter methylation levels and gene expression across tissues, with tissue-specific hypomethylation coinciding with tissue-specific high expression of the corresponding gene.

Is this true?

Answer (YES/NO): YES